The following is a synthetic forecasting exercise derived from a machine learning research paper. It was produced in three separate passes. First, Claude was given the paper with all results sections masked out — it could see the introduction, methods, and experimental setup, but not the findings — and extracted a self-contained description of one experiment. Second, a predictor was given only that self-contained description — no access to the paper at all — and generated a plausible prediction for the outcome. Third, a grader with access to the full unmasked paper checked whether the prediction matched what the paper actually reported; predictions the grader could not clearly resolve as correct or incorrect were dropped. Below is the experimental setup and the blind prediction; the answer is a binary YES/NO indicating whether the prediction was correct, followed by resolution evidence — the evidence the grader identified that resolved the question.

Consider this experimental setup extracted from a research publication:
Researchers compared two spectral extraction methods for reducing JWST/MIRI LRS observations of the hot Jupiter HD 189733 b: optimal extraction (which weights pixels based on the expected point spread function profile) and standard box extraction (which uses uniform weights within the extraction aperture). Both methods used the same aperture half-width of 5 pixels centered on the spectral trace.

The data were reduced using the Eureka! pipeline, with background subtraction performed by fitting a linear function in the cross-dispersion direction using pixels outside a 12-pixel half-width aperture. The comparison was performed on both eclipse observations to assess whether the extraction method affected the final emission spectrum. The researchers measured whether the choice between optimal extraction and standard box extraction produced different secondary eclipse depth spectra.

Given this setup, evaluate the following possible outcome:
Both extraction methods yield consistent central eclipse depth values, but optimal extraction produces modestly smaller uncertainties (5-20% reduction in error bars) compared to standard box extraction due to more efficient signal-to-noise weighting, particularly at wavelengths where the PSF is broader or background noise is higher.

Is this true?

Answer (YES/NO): NO